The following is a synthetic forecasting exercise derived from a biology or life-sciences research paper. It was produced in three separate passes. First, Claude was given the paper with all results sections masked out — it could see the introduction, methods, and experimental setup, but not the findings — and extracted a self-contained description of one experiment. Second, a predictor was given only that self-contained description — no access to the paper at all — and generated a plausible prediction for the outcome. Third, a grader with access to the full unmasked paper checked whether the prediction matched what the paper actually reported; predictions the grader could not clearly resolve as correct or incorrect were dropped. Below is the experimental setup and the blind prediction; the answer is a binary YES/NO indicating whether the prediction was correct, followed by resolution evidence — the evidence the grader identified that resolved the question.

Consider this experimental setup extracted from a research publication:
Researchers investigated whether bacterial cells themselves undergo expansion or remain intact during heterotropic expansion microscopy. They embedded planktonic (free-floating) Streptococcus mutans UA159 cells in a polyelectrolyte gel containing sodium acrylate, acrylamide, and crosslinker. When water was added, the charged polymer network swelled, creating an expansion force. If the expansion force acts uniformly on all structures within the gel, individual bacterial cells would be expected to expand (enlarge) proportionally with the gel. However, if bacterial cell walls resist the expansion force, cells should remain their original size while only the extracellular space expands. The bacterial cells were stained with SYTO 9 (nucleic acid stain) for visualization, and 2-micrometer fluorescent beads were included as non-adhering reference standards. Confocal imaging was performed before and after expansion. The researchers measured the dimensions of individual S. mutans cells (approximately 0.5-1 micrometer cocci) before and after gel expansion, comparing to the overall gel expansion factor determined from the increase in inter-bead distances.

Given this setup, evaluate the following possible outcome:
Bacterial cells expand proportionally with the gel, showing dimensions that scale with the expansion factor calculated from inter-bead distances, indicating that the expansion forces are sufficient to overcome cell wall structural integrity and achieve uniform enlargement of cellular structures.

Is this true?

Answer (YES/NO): NO